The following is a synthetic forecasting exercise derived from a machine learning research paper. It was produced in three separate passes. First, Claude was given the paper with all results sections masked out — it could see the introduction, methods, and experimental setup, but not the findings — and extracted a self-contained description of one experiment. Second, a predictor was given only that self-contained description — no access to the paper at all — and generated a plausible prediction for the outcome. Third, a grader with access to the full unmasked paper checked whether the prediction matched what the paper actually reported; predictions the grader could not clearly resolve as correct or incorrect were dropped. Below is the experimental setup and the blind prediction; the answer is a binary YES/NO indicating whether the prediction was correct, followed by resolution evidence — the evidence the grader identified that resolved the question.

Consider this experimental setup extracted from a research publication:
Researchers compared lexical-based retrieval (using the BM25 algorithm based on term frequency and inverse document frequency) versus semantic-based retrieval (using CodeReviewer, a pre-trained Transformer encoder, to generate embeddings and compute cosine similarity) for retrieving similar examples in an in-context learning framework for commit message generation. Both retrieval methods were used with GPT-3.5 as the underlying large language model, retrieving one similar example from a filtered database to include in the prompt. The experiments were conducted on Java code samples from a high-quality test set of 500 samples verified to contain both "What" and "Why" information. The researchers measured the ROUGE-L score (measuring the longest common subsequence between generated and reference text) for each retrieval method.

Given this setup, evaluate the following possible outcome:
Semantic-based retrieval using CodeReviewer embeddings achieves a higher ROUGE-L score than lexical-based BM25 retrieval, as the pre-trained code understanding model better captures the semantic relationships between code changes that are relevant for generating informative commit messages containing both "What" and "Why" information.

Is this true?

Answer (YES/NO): NO